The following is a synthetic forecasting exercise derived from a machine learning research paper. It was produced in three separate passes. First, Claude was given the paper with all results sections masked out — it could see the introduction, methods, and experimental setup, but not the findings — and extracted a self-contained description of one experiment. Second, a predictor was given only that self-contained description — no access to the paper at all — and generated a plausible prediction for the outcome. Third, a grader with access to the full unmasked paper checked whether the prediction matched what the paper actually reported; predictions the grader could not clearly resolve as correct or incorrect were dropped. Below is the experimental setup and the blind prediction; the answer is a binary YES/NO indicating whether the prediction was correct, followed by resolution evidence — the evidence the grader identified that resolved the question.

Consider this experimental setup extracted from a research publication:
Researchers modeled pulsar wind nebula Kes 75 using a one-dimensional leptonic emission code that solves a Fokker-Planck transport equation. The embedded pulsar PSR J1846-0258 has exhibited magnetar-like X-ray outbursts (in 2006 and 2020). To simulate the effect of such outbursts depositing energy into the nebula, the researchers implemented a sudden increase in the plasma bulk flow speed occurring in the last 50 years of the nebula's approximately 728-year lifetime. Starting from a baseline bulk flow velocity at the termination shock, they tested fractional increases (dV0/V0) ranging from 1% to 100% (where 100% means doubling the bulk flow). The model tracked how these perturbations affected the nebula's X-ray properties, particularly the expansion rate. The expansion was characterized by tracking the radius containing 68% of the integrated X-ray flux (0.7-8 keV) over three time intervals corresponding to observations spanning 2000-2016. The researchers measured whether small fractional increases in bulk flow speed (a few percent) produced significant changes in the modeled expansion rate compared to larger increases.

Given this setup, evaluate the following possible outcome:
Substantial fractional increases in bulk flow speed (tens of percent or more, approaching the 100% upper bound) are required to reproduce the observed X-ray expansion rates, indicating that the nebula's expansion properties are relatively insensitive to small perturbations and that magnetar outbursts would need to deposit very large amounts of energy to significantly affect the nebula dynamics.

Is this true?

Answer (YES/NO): YES